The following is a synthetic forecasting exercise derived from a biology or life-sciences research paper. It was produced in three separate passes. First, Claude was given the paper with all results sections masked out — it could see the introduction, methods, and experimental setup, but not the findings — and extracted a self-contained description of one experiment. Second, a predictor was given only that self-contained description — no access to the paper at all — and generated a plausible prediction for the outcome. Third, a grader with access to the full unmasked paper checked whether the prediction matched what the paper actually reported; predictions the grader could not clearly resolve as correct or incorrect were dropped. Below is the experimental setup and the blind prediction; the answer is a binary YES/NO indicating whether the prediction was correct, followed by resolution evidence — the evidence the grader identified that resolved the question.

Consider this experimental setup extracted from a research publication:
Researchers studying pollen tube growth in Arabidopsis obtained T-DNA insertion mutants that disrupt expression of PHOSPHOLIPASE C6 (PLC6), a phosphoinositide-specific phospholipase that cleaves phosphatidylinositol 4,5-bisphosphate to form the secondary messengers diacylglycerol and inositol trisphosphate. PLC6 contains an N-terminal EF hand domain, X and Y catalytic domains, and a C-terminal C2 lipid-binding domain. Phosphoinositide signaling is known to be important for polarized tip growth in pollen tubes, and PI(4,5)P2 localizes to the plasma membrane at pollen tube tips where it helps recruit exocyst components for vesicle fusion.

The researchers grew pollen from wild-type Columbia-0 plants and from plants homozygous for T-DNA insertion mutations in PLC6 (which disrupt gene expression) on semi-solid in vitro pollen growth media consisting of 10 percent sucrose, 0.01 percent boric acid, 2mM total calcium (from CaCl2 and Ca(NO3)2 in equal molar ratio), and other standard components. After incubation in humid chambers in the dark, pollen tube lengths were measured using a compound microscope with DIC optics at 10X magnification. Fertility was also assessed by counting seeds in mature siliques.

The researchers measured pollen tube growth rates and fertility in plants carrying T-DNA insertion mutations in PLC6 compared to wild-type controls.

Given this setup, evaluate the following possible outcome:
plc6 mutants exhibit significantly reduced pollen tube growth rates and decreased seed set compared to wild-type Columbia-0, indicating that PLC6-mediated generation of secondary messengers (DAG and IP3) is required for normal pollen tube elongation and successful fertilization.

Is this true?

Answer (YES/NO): NO